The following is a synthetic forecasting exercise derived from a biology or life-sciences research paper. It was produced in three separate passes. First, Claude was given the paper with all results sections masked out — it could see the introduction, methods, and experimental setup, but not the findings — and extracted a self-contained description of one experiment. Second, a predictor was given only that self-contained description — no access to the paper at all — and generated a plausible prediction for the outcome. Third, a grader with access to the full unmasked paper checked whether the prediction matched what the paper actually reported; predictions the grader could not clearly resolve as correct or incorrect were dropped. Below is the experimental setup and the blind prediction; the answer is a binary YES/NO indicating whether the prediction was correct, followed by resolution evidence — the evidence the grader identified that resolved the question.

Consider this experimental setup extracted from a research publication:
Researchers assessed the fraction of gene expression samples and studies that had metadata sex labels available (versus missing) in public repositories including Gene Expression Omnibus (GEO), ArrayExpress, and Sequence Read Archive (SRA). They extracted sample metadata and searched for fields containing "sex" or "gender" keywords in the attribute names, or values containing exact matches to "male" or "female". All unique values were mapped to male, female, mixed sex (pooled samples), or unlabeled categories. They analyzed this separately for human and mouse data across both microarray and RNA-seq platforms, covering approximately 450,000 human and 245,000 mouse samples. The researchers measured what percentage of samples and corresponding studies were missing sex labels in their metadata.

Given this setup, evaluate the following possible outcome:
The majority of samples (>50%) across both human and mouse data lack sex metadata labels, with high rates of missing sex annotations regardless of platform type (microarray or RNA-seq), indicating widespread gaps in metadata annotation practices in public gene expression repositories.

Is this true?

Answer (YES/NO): YES